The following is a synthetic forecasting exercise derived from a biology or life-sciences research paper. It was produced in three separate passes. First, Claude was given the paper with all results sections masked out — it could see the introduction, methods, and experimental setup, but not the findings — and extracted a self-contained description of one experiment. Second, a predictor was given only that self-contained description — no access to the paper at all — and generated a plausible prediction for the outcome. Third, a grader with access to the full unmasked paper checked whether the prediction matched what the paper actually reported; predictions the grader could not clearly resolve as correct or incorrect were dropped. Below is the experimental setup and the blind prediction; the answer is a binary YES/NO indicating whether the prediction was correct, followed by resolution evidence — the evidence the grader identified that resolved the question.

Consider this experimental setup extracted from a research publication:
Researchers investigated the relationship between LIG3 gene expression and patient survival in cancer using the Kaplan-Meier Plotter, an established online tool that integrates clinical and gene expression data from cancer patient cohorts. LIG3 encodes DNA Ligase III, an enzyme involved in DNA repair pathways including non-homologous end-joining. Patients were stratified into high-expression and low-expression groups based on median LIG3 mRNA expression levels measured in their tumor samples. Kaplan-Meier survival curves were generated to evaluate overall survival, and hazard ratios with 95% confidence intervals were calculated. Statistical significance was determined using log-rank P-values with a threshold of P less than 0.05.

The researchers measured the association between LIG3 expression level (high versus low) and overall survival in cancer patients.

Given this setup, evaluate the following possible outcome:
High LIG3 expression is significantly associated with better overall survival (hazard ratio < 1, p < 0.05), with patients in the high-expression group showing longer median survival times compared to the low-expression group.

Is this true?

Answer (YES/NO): YES